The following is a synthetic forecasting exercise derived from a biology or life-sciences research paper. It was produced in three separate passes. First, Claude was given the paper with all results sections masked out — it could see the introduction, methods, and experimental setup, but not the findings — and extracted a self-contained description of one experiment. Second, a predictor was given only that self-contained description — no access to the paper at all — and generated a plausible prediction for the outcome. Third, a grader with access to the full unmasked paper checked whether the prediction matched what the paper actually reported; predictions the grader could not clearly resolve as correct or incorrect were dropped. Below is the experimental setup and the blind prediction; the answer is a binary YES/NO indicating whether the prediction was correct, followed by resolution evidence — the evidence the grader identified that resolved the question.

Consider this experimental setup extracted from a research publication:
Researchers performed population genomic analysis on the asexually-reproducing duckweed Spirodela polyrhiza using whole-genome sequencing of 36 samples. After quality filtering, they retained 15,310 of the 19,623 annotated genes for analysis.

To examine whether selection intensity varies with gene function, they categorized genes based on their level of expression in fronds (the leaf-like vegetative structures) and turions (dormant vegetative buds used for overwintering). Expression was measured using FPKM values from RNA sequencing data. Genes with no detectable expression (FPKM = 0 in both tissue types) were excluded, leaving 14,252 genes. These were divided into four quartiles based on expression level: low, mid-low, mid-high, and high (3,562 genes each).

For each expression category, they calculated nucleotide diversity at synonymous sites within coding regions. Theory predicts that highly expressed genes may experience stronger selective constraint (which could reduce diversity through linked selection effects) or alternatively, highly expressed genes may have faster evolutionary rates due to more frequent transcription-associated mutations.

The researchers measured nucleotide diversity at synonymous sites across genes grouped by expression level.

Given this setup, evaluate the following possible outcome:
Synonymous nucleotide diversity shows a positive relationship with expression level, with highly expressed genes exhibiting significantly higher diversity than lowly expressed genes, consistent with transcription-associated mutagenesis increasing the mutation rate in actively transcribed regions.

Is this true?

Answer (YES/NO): NO